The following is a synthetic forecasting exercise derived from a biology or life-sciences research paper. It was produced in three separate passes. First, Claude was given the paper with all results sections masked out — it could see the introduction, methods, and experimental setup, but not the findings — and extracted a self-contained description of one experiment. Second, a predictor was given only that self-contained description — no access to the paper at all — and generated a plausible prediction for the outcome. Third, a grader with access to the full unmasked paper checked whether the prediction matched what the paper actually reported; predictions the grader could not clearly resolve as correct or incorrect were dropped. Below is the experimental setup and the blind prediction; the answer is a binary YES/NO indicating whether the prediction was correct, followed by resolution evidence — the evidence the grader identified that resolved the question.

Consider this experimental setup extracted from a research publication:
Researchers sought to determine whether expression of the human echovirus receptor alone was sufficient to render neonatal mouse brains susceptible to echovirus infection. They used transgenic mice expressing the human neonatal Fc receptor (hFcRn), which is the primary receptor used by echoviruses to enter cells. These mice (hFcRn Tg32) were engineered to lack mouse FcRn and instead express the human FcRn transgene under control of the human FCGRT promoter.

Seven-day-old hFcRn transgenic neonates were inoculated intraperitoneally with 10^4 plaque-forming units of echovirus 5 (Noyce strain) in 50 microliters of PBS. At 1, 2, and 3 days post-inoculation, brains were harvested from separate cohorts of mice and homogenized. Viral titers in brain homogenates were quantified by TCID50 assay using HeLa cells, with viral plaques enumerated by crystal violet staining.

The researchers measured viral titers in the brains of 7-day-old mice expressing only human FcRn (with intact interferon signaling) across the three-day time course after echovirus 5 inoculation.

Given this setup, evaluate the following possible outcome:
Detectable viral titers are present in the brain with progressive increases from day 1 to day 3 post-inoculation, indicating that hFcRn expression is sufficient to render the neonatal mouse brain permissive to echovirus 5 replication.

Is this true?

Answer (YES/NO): NO